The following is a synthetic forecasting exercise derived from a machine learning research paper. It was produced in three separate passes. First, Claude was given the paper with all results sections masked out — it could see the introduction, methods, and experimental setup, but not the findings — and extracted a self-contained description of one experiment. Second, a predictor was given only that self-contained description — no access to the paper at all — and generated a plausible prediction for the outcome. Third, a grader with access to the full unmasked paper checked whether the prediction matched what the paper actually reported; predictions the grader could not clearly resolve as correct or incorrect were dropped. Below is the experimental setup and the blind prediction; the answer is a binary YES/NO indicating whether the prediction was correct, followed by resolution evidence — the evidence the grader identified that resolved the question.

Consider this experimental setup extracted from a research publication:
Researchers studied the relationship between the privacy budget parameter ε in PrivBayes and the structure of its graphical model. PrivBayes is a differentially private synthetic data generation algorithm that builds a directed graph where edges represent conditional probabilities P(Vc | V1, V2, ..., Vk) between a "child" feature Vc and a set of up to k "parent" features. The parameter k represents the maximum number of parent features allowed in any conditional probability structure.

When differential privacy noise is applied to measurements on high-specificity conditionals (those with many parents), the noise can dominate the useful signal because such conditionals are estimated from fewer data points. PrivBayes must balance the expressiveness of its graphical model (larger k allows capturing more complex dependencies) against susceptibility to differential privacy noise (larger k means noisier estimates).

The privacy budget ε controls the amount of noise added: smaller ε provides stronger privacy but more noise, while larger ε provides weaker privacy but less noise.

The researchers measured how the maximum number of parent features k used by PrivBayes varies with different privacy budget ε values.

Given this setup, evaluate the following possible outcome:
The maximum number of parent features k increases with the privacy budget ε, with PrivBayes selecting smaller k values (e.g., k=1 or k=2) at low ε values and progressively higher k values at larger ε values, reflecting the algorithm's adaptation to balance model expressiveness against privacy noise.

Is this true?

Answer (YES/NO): YES